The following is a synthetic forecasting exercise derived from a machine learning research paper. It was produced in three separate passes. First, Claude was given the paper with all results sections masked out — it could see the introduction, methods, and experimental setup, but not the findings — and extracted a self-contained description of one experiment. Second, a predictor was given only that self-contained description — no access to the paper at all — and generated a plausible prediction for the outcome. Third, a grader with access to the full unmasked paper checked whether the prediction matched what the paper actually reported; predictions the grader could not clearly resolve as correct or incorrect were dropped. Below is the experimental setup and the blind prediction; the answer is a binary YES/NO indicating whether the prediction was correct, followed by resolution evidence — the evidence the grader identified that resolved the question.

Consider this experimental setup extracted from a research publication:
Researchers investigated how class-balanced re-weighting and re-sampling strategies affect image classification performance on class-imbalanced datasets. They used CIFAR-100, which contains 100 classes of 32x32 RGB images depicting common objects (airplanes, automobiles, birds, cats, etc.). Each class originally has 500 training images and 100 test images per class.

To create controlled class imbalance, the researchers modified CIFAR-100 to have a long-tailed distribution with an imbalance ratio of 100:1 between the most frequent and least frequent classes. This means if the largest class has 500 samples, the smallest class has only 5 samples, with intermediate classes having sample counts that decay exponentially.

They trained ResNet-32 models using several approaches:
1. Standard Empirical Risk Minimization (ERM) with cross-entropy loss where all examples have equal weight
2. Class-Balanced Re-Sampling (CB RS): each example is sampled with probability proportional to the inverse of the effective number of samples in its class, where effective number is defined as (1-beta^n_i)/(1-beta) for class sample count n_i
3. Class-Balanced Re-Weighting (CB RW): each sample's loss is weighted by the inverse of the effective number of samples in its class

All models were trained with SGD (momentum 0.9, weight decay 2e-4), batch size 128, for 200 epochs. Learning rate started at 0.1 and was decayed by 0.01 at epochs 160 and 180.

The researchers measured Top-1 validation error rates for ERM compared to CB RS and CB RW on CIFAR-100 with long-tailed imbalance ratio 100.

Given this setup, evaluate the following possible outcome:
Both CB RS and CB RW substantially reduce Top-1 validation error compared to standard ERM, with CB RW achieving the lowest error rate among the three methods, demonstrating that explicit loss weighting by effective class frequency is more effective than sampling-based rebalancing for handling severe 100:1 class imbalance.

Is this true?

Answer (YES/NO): NO